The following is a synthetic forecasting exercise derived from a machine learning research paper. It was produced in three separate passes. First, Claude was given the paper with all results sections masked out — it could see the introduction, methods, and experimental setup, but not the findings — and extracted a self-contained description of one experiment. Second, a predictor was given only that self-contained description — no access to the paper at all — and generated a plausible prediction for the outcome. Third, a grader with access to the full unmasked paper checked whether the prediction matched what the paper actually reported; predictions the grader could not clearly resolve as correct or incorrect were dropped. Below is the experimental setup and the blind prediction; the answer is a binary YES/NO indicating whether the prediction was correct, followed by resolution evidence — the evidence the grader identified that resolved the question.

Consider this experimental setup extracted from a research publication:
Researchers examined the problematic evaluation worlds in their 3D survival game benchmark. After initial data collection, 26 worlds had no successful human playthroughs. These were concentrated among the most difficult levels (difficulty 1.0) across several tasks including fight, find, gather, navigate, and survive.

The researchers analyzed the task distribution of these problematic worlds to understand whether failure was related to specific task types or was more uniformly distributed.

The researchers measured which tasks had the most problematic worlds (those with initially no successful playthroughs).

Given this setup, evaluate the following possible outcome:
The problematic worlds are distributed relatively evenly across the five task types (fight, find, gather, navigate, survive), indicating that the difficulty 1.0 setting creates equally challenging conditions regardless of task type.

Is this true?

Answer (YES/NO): NO